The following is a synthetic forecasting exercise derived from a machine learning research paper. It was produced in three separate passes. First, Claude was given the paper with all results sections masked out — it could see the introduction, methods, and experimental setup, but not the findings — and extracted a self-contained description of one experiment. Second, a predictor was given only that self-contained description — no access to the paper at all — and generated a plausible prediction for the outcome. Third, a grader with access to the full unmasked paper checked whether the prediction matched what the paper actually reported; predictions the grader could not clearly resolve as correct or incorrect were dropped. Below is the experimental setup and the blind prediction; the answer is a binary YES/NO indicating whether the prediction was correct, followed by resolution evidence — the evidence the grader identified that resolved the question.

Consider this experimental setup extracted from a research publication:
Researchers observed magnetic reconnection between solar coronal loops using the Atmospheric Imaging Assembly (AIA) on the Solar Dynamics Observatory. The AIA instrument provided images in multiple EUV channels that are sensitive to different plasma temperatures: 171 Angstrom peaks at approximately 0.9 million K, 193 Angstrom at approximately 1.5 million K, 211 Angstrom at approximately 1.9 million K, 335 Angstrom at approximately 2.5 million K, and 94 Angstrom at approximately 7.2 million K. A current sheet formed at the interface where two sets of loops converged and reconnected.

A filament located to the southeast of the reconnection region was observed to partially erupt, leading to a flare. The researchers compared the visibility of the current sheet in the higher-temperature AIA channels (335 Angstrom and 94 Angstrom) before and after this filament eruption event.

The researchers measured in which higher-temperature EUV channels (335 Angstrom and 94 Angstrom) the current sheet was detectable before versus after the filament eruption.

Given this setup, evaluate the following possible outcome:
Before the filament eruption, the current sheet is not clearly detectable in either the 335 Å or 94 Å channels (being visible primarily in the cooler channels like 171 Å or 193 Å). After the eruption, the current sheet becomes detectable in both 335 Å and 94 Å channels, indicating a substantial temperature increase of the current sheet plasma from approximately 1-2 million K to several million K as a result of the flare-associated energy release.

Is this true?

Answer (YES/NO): YES